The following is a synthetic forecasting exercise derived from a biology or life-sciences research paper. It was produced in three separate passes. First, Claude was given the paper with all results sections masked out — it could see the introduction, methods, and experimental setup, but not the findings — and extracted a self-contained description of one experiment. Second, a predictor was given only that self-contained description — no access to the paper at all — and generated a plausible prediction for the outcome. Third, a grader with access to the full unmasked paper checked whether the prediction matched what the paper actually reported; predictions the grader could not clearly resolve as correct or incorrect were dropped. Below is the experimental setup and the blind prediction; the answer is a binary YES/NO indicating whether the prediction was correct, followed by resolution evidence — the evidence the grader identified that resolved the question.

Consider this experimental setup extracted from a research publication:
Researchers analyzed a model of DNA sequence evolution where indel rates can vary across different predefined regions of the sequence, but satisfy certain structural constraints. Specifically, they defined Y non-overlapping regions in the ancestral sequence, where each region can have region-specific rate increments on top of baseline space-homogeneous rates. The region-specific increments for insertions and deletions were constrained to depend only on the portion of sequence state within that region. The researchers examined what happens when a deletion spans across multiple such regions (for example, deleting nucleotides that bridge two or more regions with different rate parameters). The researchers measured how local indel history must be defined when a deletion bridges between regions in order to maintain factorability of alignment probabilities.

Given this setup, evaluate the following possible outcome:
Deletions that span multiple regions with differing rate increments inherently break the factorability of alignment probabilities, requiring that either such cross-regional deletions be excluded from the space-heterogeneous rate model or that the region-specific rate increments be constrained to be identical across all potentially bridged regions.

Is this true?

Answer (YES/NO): NO